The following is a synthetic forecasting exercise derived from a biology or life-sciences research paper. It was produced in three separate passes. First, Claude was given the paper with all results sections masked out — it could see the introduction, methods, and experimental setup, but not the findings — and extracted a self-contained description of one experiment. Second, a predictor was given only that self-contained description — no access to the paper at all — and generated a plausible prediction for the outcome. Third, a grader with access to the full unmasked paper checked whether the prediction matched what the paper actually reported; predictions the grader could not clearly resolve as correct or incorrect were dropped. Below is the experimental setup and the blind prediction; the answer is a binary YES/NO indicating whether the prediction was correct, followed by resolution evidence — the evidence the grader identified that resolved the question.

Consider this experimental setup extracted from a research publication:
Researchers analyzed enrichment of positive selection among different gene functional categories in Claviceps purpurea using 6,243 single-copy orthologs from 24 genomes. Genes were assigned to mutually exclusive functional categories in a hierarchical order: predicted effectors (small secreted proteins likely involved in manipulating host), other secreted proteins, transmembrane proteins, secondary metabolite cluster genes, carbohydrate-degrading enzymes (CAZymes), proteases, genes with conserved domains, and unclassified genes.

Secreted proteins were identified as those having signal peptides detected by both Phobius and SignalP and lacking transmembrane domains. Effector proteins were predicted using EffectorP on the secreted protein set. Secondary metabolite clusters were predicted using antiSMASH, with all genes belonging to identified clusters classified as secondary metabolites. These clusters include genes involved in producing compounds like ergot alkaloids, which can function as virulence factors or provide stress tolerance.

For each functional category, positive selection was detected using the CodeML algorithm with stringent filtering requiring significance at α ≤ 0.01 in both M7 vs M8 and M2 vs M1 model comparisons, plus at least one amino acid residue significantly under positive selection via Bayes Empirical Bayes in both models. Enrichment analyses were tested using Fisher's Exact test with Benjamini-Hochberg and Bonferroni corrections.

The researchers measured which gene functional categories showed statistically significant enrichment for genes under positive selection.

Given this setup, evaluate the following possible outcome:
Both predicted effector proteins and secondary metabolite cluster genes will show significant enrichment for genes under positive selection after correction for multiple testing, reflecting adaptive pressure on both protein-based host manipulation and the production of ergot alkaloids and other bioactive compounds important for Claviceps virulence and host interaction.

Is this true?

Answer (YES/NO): NO